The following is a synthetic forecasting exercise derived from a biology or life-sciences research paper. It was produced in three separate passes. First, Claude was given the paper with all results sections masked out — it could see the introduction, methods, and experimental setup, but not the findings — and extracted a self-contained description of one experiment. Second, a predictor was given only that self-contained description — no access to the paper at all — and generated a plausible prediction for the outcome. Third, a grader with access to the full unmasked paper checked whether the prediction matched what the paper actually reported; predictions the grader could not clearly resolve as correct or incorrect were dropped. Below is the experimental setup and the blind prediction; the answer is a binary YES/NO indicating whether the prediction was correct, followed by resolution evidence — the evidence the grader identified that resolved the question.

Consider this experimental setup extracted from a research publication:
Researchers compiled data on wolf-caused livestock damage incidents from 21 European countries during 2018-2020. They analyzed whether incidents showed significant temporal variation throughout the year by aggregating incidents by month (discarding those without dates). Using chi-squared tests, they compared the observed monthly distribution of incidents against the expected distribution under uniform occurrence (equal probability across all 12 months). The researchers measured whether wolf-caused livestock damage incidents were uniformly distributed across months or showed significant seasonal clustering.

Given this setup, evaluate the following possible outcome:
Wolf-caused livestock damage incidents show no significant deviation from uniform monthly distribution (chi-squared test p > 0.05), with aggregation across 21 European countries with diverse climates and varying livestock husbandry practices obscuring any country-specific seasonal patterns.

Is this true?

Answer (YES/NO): NO